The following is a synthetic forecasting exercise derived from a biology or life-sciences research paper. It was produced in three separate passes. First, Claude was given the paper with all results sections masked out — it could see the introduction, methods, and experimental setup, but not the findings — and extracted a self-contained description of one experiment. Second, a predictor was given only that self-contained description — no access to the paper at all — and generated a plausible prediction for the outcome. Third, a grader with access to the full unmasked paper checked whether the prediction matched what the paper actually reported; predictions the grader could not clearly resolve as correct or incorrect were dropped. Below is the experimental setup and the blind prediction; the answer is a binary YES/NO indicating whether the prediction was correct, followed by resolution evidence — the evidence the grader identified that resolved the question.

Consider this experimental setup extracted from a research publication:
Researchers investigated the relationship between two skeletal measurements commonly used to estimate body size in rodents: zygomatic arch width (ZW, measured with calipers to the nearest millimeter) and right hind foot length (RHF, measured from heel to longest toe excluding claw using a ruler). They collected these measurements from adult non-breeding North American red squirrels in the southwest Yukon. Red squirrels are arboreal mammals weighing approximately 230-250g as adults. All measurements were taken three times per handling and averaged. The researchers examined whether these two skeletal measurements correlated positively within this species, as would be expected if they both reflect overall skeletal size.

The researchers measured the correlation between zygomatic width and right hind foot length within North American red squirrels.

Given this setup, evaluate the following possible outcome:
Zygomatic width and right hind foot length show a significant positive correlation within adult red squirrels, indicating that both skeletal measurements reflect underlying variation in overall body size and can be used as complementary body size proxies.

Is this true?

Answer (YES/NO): NO